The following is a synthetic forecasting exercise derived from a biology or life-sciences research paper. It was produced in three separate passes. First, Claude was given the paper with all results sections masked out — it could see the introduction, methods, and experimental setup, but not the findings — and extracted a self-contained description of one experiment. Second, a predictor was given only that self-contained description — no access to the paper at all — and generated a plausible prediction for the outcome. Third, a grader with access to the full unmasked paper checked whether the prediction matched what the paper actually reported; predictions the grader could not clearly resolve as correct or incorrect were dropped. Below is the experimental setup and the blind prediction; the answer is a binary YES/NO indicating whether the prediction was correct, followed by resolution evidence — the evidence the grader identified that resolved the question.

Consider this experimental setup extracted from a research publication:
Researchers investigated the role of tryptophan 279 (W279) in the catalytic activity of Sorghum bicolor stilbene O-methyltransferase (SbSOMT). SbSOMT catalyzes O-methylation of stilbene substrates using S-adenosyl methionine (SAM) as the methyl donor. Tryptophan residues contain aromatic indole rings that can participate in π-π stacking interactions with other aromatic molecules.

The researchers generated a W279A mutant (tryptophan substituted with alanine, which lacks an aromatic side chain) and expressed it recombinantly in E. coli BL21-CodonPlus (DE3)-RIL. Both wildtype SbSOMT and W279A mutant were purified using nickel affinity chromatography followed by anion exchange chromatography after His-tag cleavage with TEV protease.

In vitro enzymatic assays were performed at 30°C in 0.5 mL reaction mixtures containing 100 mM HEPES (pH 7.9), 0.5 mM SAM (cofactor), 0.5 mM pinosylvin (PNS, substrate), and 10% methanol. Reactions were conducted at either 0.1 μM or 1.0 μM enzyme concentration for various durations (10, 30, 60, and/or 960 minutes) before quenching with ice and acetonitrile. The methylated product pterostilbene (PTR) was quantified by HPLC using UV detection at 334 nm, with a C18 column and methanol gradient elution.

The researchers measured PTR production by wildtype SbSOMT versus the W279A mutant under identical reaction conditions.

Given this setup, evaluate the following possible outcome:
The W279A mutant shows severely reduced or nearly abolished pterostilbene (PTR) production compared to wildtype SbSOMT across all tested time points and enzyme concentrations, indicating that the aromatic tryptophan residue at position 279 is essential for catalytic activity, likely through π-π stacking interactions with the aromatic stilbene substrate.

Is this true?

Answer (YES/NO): YES